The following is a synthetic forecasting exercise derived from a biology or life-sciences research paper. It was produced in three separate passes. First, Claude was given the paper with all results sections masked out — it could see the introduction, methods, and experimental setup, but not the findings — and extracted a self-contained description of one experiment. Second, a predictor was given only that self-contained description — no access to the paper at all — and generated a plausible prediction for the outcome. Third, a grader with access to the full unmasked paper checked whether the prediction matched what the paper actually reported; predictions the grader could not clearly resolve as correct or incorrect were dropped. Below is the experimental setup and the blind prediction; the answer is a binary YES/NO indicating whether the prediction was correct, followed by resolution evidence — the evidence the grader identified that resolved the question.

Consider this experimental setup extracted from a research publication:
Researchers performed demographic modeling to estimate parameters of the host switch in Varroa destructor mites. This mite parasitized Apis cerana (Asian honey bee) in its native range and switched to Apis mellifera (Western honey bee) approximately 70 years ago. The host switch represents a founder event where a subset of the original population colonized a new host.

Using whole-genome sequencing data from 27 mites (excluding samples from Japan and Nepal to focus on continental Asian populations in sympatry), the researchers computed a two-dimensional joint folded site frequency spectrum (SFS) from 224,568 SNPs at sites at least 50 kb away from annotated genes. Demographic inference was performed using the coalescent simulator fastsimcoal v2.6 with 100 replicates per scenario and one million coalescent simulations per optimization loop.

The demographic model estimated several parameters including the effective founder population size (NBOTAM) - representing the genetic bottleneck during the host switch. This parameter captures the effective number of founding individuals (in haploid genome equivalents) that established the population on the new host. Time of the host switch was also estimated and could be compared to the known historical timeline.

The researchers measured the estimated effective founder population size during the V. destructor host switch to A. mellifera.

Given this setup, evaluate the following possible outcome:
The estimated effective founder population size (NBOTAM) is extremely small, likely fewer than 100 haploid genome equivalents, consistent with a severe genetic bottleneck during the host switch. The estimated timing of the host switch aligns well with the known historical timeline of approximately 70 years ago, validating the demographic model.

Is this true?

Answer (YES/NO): NO